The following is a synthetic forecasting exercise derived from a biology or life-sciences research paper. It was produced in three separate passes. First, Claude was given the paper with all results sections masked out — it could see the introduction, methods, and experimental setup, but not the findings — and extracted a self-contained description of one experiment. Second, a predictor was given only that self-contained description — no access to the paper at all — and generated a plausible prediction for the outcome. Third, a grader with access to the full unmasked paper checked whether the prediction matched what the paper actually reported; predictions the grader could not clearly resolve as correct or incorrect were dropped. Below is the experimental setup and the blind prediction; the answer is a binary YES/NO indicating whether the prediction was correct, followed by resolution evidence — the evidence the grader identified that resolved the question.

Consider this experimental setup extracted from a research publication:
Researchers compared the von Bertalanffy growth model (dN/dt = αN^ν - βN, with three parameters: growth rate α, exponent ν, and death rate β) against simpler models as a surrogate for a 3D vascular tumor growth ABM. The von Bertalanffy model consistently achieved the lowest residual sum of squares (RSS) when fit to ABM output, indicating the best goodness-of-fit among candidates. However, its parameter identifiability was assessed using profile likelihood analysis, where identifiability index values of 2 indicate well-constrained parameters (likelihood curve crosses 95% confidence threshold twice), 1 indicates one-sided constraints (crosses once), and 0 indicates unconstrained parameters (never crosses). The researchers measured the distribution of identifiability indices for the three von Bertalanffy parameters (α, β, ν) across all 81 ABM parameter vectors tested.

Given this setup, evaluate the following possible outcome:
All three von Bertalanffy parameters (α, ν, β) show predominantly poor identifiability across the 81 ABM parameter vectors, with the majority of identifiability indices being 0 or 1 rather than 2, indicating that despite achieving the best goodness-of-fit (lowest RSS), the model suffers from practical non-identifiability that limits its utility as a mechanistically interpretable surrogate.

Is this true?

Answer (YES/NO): YES